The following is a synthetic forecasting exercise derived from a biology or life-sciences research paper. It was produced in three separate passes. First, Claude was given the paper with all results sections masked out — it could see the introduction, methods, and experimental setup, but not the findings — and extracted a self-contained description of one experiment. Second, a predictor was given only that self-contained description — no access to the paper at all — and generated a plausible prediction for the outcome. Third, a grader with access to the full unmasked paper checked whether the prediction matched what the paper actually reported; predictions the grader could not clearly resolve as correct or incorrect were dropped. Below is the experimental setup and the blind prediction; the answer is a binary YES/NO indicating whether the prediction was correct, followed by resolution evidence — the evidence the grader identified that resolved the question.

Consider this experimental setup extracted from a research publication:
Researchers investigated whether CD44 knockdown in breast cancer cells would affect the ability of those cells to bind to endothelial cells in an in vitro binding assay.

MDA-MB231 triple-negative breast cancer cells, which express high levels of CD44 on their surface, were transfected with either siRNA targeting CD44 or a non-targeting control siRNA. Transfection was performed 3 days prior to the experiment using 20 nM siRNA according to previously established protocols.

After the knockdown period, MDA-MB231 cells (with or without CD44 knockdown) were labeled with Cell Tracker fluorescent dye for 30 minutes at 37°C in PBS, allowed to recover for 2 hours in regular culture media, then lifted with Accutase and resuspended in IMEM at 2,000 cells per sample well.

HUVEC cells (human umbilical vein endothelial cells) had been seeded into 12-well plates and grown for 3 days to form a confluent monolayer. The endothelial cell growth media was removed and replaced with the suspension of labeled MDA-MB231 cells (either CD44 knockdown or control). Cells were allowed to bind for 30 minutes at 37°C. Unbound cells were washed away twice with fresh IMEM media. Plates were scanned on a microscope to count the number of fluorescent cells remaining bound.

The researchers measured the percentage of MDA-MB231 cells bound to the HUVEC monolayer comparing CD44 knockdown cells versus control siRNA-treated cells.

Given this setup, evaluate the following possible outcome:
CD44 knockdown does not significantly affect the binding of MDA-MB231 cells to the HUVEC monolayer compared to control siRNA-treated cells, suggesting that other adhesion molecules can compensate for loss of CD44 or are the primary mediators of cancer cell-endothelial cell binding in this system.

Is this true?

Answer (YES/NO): YES